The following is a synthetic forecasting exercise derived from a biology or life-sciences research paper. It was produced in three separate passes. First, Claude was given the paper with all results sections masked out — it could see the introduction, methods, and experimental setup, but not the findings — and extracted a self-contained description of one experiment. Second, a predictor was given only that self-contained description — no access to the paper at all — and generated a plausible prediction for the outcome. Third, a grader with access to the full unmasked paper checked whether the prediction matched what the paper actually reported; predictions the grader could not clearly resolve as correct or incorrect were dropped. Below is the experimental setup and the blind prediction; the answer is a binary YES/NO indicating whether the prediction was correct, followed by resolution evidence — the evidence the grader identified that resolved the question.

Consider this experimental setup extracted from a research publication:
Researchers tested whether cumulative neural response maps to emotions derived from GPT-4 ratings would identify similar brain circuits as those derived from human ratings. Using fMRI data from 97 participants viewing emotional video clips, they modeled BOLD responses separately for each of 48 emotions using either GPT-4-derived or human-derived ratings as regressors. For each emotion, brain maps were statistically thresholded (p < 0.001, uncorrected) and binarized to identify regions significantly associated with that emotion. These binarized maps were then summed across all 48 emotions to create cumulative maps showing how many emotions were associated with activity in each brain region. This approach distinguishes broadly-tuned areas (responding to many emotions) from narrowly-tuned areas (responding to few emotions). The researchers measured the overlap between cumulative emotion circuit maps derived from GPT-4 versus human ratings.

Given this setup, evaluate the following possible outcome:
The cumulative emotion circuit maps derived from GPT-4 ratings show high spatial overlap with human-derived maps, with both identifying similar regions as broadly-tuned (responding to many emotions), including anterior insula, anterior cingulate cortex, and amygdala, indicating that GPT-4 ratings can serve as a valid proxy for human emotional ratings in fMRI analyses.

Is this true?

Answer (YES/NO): NO